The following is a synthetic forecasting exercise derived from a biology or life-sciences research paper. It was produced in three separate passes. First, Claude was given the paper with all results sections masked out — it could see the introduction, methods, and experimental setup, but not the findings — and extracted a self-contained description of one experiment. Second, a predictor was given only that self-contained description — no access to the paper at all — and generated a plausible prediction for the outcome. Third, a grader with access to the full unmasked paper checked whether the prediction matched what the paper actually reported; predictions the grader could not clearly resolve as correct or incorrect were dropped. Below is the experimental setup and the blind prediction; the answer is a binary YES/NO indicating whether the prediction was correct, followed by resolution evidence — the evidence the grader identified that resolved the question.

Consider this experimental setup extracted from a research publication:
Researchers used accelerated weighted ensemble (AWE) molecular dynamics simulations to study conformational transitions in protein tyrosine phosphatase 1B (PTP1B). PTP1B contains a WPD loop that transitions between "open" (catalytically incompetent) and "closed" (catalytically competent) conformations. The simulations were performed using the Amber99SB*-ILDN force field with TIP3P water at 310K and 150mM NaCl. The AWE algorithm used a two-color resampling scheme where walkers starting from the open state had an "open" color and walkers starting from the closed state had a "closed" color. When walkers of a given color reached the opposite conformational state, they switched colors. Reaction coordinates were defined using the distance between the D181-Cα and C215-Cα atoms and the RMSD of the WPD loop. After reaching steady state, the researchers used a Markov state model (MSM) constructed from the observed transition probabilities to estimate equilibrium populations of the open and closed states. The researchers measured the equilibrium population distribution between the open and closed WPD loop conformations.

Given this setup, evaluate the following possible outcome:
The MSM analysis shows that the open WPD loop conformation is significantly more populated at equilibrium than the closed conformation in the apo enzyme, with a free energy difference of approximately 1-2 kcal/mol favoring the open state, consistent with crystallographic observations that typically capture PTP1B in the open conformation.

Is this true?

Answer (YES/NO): NO